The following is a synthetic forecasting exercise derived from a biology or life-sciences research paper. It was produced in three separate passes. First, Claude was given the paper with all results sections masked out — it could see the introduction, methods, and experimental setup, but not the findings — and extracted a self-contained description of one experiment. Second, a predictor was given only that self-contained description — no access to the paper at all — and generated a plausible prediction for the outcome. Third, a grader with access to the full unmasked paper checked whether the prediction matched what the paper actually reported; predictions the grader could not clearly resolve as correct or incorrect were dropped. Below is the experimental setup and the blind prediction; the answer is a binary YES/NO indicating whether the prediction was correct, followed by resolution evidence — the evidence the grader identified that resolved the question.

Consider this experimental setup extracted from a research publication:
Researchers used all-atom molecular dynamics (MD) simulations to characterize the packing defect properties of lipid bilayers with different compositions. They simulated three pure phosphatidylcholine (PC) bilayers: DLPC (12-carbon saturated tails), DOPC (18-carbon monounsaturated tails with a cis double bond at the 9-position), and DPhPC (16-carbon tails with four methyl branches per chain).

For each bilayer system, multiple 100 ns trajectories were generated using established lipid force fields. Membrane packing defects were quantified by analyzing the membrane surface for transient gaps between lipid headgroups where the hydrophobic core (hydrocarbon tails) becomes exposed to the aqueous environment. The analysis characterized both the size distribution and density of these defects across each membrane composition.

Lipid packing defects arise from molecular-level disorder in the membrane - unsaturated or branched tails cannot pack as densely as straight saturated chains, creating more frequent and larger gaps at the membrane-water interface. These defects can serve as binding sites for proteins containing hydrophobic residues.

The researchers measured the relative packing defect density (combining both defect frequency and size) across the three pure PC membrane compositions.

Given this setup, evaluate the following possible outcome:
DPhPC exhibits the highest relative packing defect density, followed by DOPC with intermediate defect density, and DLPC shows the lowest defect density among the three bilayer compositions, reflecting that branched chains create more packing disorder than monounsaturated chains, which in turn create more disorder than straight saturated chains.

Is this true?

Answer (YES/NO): YES